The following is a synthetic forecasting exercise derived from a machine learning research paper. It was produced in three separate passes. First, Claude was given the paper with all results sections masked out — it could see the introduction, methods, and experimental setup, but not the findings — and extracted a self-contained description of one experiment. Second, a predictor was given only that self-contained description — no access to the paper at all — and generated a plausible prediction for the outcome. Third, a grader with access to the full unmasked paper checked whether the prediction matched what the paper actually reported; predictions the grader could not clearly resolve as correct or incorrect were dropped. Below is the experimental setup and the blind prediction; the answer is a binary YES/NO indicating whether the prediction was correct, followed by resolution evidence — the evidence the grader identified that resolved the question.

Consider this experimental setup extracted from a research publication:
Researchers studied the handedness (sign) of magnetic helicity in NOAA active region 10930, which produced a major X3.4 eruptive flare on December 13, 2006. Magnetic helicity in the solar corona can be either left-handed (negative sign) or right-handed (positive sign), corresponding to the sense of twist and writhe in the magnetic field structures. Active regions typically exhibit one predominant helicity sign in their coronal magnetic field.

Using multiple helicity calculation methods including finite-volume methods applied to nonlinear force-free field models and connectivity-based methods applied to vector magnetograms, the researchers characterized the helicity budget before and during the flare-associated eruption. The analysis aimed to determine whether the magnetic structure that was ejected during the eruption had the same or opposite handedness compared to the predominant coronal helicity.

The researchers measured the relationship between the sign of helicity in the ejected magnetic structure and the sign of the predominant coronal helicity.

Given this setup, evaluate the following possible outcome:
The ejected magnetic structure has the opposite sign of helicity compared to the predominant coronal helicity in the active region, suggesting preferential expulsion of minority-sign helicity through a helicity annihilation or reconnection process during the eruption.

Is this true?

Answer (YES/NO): YES